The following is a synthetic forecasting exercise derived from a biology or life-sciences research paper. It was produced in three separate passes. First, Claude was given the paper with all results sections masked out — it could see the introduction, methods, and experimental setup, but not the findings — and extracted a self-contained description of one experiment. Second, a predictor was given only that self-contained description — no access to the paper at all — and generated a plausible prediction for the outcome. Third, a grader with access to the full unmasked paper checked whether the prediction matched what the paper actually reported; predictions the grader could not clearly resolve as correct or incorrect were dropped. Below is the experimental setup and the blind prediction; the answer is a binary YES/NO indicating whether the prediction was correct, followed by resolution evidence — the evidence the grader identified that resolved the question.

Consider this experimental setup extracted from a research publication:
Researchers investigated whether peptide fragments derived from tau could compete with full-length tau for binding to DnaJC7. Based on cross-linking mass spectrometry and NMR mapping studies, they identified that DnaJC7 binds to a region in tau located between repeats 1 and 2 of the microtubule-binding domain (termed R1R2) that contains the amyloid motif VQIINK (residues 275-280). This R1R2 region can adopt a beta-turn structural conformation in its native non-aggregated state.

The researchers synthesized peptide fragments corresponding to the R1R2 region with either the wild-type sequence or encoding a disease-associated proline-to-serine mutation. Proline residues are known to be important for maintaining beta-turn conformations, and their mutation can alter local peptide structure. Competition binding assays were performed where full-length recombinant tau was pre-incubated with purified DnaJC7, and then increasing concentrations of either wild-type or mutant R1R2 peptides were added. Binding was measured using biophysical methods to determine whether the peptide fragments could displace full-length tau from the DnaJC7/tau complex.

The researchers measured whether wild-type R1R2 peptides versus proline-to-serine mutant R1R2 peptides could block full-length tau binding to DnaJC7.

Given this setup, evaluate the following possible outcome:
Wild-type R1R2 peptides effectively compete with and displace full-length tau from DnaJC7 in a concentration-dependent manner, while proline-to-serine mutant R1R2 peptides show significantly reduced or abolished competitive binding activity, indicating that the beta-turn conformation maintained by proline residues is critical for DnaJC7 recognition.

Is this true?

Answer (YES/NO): NO